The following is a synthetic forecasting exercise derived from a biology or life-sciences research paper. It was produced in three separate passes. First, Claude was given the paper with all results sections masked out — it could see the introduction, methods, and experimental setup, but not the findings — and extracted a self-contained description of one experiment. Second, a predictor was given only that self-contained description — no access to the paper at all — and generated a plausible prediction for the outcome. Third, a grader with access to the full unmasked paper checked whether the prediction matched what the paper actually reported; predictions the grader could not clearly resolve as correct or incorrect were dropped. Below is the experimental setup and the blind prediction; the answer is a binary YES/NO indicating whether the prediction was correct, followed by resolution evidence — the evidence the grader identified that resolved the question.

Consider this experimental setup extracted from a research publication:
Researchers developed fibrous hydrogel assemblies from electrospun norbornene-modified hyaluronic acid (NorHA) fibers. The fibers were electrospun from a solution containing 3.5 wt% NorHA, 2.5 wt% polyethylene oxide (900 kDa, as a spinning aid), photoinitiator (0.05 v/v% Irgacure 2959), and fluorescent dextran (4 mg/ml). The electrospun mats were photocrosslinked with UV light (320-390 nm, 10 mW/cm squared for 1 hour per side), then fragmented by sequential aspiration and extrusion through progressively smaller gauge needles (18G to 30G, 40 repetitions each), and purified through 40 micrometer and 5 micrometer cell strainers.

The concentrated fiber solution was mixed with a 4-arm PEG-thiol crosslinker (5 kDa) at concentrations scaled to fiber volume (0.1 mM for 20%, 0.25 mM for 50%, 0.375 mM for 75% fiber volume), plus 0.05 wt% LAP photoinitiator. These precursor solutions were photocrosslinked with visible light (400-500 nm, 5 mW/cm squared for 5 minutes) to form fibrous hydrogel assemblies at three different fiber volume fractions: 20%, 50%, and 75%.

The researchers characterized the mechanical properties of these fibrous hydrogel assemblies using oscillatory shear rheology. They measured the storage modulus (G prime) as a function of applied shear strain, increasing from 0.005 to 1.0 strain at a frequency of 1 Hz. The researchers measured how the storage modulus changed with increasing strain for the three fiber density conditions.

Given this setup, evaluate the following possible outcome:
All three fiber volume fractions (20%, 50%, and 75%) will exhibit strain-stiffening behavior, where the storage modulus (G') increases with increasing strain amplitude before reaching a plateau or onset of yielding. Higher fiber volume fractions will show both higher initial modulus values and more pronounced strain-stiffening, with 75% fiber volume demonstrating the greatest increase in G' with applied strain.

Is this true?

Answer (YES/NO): NO